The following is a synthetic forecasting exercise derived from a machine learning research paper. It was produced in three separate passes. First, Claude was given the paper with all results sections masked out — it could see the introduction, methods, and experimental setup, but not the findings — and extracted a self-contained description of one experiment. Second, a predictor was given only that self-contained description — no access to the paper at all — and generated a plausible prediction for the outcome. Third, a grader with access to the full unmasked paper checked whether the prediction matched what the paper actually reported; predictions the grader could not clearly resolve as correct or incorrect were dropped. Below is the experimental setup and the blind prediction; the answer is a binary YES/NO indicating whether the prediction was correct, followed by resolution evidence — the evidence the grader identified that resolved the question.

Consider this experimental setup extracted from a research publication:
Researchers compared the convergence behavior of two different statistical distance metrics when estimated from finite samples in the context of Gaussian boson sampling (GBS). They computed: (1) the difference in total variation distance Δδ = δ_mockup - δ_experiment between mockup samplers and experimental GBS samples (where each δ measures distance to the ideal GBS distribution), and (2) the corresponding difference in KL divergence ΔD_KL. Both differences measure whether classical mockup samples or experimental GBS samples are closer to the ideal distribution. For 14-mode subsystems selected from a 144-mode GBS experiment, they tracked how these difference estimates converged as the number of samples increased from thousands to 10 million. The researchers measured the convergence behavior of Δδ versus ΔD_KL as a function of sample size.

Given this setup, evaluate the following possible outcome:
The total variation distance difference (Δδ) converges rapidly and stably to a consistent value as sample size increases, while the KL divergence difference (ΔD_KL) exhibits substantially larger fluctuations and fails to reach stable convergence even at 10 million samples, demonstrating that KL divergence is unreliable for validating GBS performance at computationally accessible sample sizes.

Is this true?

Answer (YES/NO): NO